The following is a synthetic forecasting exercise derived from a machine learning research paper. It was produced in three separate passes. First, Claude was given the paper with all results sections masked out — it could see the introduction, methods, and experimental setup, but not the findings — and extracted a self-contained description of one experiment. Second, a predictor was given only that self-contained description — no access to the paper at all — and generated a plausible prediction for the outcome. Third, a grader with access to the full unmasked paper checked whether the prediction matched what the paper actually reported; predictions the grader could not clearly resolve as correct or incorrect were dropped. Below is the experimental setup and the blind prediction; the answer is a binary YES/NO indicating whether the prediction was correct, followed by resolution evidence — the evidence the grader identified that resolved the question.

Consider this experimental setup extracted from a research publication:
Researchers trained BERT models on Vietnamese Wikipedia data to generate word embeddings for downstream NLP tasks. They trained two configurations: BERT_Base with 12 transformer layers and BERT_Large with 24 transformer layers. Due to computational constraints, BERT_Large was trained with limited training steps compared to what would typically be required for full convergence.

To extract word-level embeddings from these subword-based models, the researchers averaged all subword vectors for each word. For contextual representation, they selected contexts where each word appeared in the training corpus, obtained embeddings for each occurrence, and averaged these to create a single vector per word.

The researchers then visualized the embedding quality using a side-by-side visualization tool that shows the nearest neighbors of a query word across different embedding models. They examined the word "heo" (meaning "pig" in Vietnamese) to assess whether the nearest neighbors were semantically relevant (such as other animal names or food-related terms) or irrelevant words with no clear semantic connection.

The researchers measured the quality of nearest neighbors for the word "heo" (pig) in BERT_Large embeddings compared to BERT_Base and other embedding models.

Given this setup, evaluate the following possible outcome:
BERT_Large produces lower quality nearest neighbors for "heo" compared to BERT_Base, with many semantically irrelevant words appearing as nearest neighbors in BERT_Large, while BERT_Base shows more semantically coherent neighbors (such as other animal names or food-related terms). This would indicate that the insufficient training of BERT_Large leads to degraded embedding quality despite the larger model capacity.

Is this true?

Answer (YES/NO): YES